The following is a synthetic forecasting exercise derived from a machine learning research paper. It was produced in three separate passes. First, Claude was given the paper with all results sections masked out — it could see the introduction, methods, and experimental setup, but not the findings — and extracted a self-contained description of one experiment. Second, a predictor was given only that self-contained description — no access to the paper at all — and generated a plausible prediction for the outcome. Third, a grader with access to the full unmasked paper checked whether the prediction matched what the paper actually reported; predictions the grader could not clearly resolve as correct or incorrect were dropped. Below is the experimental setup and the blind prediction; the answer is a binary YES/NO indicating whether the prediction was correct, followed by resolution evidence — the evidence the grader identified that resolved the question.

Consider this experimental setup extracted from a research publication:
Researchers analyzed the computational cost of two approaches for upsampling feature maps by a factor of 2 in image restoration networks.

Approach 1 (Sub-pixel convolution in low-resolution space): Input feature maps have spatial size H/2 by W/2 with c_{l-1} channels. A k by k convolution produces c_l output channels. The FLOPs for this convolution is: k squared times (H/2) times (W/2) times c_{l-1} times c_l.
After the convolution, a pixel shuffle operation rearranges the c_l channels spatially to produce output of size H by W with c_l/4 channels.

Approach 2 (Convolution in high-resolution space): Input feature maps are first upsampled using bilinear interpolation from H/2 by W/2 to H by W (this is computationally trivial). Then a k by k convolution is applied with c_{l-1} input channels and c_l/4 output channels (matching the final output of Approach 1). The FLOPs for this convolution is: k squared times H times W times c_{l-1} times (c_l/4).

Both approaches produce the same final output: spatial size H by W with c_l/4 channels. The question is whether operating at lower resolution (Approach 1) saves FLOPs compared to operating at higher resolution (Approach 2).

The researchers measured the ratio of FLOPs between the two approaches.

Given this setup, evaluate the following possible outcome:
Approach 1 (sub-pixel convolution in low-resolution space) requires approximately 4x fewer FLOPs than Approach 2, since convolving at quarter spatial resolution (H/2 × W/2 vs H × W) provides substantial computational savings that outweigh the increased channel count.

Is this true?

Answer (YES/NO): NO